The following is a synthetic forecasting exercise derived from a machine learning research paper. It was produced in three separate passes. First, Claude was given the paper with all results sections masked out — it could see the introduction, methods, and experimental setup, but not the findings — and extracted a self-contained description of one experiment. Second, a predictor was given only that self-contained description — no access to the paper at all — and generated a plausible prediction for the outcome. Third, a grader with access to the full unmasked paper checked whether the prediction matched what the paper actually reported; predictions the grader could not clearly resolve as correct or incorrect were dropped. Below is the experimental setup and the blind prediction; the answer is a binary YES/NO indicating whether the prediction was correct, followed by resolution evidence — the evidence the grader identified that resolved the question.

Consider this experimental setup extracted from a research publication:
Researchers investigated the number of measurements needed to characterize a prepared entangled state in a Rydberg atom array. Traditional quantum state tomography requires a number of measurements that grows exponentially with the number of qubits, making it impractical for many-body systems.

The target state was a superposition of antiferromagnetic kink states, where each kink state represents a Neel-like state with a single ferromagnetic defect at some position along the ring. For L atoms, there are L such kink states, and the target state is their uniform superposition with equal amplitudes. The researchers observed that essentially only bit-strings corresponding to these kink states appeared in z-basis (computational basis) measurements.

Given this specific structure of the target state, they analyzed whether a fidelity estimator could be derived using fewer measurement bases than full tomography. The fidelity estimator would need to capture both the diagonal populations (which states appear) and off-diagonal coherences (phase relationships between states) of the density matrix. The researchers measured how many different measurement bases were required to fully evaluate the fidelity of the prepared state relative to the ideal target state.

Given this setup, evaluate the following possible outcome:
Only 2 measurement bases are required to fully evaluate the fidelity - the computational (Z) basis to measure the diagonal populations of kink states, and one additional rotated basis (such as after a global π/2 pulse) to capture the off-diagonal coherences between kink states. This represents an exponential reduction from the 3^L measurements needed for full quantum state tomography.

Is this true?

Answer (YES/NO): YES